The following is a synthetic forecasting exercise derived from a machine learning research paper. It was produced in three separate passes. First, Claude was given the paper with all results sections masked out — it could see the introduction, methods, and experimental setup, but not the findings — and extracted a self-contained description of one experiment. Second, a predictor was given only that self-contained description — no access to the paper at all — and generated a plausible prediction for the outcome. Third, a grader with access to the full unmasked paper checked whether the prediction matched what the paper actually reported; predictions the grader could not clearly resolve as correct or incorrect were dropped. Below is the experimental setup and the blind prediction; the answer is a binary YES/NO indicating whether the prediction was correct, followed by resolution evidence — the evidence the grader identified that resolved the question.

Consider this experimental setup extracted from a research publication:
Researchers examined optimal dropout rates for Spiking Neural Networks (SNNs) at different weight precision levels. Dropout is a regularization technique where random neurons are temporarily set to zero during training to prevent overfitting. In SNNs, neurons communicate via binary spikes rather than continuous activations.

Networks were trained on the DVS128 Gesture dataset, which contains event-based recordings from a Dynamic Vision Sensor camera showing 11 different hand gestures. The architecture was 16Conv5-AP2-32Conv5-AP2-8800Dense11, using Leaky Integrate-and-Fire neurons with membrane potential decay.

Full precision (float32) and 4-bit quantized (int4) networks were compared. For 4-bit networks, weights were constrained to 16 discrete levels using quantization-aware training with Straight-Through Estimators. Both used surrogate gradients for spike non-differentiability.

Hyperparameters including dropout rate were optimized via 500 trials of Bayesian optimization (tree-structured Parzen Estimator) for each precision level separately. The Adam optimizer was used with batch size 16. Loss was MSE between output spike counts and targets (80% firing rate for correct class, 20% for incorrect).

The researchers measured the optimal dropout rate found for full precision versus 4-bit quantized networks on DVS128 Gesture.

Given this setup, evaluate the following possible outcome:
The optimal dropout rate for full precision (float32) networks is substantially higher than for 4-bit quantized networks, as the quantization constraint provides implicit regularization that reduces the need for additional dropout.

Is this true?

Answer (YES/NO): YES